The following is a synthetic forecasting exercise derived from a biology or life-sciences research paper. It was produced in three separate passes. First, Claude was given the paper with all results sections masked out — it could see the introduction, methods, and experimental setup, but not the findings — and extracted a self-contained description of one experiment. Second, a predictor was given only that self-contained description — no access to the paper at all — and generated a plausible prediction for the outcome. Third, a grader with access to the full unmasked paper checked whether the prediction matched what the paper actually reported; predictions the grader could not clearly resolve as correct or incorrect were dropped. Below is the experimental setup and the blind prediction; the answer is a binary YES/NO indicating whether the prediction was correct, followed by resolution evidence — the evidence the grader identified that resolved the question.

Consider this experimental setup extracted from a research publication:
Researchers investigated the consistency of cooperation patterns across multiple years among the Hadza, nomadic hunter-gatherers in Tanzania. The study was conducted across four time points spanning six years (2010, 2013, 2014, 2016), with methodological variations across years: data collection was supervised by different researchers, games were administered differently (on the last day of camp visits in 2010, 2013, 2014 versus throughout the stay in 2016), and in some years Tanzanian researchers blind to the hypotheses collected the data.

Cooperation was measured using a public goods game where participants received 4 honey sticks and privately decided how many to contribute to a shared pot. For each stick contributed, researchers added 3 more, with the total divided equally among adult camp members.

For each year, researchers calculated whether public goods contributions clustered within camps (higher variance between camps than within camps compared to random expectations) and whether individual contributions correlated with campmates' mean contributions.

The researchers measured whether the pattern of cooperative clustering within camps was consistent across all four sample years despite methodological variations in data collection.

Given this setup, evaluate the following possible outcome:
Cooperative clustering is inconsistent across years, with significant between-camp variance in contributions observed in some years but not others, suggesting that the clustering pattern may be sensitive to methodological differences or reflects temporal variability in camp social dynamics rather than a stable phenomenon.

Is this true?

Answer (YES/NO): NO